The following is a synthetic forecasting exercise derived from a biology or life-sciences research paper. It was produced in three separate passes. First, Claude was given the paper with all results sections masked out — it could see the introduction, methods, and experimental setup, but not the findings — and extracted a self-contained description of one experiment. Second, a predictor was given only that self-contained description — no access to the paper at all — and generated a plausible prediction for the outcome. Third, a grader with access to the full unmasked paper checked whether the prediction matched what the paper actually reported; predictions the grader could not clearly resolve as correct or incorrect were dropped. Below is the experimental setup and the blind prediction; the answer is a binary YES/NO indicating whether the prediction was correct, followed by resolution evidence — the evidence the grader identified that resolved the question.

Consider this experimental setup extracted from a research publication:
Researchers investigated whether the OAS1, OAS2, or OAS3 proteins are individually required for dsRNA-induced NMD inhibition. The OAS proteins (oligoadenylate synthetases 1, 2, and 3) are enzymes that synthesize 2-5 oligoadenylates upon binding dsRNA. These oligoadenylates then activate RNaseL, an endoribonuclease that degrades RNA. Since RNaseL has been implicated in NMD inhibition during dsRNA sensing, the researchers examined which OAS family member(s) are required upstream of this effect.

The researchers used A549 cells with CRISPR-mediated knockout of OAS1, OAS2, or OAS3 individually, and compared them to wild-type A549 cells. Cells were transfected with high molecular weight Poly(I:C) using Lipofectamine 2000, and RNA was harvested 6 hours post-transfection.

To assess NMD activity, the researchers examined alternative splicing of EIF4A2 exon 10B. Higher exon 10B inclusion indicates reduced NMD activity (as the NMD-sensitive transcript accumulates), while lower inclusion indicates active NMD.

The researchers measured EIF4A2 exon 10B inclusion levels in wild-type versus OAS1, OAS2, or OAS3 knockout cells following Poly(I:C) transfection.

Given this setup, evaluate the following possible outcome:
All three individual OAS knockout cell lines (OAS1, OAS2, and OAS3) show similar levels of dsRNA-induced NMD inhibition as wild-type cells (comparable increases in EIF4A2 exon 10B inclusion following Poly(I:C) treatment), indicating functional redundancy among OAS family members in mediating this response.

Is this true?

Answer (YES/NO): NO